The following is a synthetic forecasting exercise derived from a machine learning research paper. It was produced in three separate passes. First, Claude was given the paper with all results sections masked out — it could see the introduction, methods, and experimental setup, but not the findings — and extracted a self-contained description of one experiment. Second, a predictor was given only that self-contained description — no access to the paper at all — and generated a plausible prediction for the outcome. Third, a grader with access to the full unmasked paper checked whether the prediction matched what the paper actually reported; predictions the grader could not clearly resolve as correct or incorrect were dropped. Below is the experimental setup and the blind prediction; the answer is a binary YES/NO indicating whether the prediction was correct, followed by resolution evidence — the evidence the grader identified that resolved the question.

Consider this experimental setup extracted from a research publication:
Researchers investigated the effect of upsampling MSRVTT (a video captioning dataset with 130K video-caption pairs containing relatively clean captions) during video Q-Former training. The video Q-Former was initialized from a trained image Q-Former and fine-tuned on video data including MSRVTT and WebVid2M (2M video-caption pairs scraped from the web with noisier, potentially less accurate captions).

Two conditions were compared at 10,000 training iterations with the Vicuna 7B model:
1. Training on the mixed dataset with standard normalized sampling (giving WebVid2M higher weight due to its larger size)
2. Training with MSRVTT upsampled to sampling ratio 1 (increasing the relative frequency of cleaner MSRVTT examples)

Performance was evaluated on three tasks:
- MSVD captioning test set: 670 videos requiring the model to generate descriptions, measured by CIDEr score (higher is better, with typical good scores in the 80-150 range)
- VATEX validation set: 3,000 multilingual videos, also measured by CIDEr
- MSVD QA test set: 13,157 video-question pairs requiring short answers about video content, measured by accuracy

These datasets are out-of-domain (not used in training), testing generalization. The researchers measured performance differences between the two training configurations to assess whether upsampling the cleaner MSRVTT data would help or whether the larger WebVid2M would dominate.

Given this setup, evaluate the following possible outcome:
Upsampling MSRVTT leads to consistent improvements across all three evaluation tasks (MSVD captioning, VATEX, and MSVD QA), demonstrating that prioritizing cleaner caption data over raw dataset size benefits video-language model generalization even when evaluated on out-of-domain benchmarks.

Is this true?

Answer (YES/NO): YES